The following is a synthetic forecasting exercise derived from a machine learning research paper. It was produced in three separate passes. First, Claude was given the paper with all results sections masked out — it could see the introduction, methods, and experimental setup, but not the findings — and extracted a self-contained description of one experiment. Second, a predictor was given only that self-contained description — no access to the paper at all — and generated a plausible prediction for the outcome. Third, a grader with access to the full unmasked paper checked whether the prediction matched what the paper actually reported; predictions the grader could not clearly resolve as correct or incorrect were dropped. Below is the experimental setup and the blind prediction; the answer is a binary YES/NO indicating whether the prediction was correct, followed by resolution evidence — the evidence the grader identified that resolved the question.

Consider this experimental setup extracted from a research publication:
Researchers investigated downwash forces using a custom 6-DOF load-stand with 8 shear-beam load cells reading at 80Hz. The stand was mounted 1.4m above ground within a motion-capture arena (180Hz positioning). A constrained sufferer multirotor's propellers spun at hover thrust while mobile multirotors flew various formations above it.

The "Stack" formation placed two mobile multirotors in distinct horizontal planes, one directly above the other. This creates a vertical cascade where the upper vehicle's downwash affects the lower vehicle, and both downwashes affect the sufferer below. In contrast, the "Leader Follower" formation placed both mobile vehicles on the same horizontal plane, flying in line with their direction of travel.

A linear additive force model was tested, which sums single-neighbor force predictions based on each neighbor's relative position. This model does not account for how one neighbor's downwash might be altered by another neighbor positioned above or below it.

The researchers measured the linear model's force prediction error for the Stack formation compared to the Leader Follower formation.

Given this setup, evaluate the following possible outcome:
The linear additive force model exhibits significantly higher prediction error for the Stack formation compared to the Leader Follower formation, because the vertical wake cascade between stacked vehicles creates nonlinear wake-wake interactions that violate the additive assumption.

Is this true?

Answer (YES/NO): NO